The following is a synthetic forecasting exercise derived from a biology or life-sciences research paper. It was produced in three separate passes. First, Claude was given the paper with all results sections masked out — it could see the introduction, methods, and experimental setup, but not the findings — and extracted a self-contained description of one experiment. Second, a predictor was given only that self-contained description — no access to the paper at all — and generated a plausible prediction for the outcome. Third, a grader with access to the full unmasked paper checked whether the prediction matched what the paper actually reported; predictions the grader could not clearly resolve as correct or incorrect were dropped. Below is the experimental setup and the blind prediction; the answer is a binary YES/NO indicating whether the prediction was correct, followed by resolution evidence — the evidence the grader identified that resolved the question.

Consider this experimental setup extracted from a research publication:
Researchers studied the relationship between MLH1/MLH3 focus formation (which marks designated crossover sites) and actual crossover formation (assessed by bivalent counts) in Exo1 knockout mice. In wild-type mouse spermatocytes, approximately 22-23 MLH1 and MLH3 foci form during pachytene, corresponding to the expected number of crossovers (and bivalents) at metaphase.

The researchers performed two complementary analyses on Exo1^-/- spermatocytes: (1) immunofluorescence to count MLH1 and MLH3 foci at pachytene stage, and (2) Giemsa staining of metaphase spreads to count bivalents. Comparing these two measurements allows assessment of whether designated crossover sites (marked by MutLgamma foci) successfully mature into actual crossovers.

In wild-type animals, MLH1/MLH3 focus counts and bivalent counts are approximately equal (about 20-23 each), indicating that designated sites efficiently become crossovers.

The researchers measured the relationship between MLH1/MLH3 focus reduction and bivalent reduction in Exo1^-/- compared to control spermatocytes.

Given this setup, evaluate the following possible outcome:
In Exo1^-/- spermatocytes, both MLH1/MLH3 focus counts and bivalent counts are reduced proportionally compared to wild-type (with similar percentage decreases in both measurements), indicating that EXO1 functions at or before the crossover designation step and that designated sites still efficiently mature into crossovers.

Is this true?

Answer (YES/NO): NO